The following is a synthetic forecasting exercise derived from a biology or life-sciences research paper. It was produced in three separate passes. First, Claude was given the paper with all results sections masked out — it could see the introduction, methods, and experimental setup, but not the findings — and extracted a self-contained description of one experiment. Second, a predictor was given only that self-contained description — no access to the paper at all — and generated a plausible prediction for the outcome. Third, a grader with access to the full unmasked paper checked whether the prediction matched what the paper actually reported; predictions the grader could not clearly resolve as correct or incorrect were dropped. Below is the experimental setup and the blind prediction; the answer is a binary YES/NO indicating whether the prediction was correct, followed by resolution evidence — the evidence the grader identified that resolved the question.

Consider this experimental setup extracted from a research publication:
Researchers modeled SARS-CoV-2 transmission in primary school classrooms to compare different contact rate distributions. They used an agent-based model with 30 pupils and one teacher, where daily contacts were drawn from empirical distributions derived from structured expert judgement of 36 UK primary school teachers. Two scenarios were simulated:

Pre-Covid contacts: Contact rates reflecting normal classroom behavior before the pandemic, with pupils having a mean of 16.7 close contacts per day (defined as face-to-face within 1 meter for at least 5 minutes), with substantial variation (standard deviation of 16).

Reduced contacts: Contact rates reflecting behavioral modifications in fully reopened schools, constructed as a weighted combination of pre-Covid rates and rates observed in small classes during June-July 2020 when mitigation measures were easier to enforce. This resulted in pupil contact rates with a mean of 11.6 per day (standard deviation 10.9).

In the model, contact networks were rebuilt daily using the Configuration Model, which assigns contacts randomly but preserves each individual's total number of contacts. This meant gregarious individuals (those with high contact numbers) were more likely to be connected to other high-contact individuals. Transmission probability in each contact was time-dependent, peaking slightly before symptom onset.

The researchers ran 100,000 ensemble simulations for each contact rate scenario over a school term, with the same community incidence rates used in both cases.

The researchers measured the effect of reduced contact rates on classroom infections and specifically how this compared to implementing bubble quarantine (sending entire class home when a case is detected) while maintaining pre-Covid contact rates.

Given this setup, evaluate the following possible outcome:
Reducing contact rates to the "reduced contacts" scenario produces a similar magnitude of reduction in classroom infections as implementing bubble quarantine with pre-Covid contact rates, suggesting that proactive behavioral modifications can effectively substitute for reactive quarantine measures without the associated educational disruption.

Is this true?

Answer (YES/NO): YES